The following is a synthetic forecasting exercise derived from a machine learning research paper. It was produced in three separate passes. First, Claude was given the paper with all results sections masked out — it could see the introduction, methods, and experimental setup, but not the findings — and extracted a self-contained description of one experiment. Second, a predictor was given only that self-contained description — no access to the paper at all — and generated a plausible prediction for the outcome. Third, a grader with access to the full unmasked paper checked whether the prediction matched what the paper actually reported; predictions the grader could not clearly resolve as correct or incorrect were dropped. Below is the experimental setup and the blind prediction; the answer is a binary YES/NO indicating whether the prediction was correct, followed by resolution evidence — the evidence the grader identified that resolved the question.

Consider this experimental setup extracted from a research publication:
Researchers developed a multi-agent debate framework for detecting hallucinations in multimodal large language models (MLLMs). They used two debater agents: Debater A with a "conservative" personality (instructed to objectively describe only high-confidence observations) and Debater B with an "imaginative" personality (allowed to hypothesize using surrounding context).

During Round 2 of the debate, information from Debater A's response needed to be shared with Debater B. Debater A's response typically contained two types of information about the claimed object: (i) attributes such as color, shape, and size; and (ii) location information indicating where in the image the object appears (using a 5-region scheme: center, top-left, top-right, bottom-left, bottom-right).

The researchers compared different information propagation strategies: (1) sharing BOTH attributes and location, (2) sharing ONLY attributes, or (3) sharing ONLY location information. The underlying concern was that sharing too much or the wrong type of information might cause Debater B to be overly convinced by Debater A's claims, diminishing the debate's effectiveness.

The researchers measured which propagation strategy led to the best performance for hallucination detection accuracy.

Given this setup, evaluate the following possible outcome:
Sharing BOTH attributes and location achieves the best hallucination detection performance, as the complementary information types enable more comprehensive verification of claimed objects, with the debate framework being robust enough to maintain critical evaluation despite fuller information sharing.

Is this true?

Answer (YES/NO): NO